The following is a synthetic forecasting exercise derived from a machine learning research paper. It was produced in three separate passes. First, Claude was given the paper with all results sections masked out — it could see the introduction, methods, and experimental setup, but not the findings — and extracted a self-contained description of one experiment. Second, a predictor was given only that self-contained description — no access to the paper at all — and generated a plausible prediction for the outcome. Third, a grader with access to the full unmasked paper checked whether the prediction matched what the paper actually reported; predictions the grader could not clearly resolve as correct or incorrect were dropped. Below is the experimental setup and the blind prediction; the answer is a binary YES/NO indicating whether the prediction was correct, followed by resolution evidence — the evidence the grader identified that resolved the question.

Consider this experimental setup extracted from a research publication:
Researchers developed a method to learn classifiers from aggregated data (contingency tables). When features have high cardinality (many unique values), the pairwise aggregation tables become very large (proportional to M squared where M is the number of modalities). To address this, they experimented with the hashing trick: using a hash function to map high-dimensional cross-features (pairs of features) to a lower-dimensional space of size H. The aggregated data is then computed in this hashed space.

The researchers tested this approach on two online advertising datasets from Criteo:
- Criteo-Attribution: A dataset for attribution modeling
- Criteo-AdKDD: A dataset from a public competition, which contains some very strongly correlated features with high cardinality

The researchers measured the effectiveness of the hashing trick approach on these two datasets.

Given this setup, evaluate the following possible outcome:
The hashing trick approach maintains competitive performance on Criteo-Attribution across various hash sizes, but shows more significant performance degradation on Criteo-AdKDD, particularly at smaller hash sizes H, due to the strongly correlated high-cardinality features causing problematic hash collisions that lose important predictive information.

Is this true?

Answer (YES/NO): NO